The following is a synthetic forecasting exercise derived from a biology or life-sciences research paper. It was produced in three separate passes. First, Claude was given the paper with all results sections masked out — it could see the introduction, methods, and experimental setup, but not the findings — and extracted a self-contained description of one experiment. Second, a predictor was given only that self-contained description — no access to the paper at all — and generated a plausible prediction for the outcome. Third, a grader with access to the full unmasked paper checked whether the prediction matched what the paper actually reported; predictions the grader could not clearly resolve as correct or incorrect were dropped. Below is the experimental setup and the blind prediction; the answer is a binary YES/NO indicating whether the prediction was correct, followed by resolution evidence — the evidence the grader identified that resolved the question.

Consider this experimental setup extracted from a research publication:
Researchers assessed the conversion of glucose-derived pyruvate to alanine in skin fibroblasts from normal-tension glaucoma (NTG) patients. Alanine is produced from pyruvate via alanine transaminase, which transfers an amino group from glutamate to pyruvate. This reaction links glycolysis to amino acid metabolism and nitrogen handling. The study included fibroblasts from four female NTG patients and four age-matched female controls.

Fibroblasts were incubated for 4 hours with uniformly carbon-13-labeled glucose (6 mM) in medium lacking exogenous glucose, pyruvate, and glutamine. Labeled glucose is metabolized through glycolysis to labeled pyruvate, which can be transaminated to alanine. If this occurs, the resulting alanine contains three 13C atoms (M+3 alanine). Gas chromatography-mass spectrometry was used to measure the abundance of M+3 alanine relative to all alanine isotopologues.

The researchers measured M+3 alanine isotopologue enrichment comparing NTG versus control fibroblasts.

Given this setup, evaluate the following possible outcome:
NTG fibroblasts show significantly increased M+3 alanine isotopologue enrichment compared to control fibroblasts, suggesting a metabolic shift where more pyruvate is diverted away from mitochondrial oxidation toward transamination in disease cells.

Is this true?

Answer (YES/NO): NO